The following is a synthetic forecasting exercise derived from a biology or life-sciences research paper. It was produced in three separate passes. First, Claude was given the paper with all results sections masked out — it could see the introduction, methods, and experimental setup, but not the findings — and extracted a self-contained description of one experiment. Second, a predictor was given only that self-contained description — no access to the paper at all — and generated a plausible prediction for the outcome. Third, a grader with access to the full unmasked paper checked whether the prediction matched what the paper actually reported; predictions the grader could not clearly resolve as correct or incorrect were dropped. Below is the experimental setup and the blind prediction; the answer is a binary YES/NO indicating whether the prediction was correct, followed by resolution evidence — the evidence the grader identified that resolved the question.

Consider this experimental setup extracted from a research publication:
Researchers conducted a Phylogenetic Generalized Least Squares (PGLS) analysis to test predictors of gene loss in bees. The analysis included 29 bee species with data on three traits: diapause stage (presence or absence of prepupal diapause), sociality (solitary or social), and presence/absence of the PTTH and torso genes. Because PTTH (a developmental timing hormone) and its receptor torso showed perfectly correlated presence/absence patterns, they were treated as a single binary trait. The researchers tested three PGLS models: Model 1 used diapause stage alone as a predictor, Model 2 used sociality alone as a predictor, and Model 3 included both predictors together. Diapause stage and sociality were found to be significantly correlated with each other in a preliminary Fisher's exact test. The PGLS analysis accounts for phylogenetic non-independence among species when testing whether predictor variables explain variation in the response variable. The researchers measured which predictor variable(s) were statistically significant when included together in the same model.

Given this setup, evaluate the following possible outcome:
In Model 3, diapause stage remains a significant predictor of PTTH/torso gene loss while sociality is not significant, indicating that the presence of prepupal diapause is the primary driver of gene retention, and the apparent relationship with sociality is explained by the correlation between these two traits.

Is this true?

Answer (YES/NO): YES